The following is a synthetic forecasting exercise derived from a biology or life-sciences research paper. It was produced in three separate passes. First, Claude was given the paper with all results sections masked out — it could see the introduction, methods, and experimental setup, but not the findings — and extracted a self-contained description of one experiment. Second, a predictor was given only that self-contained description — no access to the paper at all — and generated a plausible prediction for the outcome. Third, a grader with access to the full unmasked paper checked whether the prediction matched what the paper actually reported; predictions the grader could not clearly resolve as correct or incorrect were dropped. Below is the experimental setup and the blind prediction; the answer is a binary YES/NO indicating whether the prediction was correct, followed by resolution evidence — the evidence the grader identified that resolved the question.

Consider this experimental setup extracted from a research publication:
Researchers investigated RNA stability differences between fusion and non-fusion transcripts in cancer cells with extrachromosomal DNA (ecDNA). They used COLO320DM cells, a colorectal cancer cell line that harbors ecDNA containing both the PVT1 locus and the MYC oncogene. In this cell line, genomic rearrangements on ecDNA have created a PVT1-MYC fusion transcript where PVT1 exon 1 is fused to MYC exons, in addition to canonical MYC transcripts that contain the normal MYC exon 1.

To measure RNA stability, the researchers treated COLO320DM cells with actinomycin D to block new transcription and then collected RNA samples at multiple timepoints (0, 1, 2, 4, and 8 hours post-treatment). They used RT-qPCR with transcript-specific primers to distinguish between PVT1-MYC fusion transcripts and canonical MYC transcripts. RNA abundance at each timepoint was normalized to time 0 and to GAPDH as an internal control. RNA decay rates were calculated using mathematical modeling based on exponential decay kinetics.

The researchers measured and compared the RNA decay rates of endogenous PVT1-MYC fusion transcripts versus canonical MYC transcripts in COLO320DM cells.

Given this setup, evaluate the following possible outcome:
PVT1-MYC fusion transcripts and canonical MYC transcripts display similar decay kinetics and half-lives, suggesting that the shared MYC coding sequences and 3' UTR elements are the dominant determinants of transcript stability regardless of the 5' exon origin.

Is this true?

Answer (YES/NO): NO